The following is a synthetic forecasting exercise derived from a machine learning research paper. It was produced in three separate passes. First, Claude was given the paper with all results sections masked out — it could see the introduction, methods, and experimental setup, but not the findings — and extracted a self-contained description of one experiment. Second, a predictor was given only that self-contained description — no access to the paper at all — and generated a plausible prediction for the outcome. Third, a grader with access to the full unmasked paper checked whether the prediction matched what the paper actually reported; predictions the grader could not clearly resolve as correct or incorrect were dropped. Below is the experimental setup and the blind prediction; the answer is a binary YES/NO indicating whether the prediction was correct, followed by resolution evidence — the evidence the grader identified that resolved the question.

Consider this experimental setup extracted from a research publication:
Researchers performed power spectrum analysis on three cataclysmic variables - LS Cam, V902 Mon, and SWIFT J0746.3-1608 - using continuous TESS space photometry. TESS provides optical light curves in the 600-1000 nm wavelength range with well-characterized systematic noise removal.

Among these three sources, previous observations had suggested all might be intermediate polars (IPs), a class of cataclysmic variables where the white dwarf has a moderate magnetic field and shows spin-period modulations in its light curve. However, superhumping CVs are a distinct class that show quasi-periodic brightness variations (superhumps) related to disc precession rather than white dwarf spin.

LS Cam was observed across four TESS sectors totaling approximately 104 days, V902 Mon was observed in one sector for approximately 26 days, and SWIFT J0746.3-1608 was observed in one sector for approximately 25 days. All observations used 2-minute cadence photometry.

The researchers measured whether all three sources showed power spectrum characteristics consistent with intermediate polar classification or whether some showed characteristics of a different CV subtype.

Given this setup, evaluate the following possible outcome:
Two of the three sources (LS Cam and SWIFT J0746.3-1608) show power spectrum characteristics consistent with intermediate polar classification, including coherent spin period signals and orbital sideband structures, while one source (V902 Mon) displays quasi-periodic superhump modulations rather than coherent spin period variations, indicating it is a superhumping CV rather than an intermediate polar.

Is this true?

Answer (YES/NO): NO